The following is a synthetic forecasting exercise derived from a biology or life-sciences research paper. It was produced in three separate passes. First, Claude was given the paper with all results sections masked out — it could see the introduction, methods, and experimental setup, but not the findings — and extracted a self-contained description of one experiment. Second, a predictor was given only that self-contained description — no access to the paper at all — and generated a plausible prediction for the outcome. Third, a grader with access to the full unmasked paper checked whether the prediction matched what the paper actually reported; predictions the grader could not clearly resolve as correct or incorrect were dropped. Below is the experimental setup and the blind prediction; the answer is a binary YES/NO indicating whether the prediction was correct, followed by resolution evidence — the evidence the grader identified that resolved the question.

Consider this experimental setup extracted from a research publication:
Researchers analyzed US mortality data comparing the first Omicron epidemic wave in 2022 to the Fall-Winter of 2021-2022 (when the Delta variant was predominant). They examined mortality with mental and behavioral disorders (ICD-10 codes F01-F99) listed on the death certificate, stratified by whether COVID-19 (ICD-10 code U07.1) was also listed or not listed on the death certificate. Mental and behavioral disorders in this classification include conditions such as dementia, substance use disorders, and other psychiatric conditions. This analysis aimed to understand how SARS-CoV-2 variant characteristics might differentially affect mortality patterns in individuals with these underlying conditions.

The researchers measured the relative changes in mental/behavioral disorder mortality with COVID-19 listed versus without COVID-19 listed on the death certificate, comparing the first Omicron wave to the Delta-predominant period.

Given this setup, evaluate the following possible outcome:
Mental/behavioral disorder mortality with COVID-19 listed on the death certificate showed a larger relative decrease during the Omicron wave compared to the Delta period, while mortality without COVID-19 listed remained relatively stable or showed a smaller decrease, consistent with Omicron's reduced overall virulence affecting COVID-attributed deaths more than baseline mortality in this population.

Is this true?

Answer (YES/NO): NO